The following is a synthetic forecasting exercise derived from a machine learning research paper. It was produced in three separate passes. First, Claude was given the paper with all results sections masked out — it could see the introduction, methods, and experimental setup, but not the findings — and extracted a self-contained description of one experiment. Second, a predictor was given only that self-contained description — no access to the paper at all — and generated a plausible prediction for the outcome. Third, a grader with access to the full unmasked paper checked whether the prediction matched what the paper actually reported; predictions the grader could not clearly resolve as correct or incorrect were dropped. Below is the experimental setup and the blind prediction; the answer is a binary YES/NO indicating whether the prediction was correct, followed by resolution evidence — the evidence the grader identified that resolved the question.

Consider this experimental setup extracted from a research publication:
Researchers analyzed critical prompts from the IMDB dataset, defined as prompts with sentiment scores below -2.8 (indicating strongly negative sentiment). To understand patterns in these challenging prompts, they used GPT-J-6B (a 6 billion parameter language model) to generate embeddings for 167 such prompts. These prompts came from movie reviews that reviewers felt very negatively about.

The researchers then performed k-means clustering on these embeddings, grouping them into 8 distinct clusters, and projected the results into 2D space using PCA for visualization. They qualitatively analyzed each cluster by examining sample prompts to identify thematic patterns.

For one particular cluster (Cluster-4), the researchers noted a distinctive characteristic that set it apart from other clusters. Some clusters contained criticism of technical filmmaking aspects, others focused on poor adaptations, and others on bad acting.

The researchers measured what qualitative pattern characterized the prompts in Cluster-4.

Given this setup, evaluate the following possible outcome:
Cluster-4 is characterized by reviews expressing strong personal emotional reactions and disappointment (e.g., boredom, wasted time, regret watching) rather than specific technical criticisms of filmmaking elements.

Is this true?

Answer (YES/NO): NO